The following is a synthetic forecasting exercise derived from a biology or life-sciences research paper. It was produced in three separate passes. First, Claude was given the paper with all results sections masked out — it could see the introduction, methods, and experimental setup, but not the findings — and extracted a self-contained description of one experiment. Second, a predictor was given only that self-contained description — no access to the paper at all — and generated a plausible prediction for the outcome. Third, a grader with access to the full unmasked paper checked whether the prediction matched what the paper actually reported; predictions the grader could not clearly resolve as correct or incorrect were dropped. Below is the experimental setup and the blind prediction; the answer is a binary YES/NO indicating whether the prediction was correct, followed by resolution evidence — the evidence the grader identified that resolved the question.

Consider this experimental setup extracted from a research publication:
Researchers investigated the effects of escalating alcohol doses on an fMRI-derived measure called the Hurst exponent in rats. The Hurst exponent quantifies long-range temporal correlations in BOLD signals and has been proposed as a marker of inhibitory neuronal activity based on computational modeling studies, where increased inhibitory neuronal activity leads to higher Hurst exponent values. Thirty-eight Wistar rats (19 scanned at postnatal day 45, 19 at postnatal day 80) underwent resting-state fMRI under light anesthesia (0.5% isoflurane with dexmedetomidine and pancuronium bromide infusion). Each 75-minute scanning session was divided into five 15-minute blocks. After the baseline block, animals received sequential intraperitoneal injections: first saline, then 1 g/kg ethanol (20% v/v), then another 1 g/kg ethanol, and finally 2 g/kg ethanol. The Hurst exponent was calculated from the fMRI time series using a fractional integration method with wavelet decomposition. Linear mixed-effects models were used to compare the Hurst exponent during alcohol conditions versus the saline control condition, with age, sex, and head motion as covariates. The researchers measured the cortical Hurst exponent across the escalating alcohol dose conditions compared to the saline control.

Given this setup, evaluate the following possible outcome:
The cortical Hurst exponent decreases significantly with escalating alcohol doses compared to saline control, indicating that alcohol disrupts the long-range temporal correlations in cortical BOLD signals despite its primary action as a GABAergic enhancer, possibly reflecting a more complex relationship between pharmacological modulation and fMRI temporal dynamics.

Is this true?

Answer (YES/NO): YES